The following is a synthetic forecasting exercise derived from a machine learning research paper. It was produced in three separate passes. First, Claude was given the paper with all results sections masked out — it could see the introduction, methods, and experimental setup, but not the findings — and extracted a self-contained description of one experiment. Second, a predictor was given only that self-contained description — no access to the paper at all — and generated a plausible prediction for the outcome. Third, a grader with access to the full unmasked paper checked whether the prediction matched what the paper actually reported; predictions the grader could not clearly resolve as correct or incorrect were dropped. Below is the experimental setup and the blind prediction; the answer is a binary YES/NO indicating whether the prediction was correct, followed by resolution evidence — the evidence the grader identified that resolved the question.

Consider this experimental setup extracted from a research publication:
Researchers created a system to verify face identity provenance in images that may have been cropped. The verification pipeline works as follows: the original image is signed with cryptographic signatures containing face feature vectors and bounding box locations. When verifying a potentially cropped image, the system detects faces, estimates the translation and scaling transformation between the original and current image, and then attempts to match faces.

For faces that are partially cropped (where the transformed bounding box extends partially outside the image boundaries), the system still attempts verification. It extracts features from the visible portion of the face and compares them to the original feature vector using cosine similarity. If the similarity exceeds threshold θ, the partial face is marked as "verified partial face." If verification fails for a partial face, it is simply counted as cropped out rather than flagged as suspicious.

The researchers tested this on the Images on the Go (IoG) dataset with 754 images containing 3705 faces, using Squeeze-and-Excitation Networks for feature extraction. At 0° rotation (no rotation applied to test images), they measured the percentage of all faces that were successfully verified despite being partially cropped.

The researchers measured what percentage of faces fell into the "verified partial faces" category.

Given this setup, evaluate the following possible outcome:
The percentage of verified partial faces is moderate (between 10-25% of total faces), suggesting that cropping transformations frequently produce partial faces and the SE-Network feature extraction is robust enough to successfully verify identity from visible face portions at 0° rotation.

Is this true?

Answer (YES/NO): NO